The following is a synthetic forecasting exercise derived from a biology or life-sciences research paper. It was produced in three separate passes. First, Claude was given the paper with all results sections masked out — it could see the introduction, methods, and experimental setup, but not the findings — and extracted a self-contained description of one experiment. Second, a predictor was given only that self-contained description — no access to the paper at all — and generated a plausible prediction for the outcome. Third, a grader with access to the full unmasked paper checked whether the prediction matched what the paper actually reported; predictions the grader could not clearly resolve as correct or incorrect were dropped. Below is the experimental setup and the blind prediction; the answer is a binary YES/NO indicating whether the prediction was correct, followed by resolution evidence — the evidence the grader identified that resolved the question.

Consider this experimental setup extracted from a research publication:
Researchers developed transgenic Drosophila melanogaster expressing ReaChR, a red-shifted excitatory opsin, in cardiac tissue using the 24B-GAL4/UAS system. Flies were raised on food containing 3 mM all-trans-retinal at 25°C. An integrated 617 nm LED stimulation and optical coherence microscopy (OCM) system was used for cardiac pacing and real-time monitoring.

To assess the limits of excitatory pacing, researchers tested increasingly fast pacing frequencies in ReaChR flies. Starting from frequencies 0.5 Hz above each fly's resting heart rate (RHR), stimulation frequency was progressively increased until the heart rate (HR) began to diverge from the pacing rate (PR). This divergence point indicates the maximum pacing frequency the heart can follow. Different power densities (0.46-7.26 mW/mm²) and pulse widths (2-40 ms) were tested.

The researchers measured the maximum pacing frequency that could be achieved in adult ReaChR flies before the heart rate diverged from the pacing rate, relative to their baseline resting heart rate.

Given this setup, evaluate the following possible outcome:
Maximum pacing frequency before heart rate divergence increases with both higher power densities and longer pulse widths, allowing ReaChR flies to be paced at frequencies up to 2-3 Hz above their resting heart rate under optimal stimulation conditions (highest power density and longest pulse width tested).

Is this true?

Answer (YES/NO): NO